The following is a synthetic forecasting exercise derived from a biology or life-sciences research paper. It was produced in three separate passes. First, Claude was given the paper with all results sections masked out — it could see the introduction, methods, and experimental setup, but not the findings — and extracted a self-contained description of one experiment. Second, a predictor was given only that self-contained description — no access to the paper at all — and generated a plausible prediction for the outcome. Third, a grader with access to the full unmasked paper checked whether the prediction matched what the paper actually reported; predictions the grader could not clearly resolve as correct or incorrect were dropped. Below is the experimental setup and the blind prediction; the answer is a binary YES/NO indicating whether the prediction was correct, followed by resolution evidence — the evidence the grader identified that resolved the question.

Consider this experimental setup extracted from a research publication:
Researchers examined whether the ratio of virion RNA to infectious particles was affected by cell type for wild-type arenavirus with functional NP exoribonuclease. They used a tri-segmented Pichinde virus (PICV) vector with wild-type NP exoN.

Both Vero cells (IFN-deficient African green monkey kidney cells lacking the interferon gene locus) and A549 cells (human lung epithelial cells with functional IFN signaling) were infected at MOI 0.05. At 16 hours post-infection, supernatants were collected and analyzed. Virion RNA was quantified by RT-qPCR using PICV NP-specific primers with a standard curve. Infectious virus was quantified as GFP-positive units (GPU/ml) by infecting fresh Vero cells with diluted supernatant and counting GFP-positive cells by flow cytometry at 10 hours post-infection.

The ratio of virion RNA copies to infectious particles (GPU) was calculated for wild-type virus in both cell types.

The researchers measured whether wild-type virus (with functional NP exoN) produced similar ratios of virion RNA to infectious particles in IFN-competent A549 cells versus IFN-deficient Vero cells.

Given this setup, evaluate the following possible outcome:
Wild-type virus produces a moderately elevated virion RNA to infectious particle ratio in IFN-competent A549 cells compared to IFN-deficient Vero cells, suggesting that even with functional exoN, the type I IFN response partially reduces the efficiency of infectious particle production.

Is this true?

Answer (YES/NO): NO